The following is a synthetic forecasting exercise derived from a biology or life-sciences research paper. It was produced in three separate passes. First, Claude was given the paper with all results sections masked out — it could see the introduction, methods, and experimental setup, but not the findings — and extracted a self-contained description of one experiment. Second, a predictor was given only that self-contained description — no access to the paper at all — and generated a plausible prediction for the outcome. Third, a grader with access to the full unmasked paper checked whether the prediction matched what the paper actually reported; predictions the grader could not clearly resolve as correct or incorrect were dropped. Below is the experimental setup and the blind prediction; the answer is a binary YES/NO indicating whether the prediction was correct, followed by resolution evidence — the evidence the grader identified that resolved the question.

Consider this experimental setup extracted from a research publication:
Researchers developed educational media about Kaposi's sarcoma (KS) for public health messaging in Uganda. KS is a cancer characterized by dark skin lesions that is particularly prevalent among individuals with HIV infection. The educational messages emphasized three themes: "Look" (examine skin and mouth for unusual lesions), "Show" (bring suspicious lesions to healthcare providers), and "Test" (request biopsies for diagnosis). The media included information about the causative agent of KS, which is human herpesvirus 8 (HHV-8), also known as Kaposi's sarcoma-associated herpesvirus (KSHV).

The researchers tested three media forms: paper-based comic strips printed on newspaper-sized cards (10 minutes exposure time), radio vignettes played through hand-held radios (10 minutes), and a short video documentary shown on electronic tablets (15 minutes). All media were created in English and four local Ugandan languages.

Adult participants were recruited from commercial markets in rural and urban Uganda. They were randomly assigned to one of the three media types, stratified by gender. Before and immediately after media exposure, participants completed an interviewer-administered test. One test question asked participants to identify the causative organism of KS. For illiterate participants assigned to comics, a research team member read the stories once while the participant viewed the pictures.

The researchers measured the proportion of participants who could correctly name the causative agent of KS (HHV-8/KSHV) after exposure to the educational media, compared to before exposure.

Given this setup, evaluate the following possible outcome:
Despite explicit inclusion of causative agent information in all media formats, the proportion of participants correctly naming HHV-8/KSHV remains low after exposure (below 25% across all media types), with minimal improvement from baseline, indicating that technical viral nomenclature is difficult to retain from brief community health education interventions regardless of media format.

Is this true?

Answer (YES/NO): YES